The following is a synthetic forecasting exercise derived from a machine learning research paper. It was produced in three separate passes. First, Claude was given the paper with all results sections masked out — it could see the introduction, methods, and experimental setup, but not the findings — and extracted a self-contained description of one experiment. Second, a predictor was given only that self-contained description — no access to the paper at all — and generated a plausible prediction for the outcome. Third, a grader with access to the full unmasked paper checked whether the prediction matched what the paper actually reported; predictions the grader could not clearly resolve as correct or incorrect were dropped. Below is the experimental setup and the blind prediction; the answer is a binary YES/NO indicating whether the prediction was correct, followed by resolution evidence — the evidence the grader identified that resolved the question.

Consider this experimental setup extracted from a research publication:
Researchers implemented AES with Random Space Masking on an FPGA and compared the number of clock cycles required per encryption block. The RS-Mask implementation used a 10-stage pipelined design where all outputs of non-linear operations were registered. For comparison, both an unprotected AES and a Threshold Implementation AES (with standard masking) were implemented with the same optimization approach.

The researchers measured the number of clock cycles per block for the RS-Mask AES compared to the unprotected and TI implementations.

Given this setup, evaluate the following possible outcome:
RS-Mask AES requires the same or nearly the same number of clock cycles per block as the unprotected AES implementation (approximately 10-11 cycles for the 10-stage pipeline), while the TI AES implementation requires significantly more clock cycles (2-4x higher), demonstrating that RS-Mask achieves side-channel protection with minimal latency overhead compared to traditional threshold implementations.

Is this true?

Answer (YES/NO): NO